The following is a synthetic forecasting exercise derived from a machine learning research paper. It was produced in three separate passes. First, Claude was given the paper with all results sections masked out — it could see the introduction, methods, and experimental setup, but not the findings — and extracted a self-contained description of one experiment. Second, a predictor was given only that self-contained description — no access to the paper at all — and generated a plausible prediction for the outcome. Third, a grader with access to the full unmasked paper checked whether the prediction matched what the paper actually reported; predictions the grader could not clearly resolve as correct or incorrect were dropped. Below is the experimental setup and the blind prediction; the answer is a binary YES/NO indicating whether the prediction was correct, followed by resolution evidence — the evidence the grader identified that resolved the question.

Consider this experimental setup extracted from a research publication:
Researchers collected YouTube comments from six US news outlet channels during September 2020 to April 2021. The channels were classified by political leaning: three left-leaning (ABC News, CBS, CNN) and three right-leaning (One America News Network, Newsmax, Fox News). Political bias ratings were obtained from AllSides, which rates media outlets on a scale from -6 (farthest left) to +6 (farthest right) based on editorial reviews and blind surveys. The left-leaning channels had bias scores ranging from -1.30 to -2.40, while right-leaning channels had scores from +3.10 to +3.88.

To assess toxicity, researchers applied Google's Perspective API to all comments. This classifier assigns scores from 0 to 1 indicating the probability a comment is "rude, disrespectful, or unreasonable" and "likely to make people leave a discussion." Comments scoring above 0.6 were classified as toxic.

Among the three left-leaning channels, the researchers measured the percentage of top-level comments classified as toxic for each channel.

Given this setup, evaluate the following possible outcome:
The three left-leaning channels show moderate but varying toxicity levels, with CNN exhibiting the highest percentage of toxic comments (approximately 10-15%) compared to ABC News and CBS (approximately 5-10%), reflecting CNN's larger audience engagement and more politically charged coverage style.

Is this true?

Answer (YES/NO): NO